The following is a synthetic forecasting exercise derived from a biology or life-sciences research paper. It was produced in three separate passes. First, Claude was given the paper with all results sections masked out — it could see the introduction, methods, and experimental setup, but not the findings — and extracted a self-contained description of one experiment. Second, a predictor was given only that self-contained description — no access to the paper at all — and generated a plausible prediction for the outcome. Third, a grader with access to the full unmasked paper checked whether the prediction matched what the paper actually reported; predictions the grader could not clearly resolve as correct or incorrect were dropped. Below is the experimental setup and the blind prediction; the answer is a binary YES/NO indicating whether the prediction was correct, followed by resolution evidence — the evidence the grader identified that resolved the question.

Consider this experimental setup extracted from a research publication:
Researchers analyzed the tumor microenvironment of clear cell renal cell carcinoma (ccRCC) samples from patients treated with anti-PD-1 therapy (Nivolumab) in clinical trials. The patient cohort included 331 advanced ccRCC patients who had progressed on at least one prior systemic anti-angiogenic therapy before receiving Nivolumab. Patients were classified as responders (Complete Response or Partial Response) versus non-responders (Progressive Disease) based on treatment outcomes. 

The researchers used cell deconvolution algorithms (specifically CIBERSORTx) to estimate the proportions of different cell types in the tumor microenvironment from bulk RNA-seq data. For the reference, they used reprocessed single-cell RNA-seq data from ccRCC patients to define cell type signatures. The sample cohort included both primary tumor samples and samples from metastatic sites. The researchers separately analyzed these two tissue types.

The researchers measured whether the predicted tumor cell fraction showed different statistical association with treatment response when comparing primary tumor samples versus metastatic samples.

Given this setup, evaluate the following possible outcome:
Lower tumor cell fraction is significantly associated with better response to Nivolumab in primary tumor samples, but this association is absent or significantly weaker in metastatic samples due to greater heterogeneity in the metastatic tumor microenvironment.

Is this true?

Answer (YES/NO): NO